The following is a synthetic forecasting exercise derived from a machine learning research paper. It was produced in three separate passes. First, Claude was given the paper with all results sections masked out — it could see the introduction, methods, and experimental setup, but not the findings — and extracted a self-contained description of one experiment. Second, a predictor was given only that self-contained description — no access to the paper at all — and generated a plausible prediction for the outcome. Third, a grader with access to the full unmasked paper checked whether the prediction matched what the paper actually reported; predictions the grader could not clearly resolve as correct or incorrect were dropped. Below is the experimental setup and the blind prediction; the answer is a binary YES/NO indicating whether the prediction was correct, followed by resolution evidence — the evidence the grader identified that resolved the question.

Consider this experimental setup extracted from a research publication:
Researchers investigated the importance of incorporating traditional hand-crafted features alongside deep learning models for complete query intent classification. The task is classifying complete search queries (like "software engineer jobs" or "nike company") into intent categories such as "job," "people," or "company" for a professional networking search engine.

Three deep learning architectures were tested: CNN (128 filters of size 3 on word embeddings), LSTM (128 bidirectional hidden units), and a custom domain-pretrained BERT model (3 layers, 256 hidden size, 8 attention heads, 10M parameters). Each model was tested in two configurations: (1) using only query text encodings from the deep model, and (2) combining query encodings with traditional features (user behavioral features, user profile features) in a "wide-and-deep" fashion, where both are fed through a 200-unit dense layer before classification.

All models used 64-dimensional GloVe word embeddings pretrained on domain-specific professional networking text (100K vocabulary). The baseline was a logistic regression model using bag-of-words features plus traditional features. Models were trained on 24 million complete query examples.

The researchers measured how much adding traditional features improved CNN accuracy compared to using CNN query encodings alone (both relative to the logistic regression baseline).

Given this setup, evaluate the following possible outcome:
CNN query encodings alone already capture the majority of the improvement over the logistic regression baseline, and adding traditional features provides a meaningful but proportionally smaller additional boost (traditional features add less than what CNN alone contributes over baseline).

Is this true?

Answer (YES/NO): NO